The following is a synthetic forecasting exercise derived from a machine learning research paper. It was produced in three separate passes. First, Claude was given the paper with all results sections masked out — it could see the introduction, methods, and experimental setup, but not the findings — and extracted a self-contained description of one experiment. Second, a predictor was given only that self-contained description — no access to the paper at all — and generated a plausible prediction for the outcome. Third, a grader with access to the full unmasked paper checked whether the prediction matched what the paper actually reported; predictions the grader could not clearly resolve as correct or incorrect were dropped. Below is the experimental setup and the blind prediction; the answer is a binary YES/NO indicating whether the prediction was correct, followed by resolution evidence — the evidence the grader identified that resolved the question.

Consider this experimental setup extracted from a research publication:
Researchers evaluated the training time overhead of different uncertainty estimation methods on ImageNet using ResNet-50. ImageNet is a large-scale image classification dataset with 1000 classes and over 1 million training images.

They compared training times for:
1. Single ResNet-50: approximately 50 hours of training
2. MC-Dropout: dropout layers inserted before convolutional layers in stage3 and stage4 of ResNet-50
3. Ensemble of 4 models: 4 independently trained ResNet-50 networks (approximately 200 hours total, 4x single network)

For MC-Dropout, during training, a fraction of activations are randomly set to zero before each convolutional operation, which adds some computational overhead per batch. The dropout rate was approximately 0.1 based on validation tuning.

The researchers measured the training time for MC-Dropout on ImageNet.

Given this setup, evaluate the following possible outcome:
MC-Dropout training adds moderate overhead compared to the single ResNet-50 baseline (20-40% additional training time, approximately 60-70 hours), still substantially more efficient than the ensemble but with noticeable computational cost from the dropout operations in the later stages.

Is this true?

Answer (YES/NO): NO